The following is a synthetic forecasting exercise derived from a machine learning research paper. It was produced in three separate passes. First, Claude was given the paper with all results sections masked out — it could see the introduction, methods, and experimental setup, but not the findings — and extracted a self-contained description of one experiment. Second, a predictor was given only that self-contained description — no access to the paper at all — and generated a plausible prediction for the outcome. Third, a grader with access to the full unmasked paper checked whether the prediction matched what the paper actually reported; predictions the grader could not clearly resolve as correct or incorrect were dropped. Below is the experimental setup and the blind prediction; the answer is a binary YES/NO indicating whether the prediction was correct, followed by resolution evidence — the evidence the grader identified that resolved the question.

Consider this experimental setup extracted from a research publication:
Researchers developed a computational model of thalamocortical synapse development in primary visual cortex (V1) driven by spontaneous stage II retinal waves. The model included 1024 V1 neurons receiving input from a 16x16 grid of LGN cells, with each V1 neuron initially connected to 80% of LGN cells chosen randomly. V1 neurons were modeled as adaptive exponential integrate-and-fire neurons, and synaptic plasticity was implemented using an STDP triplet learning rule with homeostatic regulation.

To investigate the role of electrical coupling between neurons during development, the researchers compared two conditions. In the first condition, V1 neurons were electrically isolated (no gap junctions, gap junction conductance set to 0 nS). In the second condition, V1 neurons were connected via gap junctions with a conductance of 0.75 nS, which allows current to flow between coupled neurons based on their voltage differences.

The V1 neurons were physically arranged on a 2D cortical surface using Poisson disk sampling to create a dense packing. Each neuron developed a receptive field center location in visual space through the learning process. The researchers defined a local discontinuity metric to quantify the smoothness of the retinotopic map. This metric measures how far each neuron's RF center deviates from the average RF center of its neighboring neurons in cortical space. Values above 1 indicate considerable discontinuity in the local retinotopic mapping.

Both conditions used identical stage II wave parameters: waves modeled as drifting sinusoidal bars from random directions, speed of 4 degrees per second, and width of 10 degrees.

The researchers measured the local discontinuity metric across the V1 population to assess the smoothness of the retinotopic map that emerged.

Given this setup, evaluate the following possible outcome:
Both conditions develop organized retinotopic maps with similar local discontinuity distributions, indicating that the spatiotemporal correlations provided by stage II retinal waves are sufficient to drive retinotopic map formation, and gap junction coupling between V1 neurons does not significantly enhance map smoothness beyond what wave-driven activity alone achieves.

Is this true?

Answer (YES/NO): NO